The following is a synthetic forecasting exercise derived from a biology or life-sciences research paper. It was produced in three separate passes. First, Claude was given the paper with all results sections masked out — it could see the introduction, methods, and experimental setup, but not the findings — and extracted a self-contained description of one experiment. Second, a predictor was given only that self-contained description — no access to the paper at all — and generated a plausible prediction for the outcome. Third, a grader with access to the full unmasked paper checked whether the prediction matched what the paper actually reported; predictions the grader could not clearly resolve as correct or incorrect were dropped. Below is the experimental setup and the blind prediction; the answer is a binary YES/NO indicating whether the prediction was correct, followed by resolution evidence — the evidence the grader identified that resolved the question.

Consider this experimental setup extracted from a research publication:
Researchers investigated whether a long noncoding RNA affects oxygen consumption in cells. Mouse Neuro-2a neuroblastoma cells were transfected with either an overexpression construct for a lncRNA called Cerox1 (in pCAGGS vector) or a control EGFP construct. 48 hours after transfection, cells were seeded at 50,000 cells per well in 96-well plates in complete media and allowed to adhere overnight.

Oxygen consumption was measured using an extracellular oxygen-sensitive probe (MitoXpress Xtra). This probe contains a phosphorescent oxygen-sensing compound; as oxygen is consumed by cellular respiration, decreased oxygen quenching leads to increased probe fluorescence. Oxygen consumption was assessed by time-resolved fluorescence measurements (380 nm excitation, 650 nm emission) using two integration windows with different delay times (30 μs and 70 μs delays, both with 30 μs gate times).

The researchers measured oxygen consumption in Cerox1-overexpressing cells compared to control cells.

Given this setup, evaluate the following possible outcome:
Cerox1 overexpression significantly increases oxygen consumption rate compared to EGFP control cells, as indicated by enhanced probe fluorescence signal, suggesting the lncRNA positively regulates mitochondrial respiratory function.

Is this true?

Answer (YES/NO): YES